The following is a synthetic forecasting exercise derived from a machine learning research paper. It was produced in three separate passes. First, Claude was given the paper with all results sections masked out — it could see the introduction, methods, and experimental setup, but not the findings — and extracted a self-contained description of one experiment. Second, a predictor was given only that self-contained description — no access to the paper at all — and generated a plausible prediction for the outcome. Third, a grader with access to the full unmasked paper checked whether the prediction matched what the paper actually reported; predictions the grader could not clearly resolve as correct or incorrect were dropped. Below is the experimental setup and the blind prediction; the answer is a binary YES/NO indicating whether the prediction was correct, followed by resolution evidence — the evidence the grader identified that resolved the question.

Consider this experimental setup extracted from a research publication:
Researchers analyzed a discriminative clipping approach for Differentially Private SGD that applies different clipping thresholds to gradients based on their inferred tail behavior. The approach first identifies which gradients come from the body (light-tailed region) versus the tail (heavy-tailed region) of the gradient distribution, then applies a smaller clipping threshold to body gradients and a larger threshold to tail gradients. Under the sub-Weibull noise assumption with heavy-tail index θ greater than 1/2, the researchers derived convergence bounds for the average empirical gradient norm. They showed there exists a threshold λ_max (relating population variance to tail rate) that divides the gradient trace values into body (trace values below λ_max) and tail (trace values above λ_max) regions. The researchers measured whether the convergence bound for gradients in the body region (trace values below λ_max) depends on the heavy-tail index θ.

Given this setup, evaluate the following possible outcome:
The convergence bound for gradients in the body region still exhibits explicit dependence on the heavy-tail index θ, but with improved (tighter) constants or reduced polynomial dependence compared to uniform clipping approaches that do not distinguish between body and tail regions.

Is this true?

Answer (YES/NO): NO